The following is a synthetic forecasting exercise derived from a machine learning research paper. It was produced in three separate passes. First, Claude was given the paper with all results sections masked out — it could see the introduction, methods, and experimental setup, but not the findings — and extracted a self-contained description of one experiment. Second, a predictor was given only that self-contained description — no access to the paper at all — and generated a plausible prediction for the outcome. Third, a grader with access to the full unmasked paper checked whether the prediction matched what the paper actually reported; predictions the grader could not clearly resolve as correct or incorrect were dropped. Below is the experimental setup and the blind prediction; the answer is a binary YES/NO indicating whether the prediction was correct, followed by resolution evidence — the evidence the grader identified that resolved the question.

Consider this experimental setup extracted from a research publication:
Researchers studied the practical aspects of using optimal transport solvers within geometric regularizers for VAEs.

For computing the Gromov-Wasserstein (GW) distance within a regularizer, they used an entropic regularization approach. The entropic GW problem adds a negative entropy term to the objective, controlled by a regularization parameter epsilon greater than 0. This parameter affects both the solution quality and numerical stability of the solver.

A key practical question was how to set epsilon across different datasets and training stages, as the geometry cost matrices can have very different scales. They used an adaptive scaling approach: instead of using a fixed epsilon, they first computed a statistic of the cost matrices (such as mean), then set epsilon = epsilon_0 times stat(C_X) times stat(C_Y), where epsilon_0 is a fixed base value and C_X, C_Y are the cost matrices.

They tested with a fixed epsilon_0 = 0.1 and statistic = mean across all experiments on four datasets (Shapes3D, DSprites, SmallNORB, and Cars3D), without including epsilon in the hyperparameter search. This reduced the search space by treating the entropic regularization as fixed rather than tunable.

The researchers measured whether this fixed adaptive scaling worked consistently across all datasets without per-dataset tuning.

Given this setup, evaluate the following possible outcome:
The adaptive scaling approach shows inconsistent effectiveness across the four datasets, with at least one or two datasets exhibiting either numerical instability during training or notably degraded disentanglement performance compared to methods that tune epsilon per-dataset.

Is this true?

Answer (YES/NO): NO